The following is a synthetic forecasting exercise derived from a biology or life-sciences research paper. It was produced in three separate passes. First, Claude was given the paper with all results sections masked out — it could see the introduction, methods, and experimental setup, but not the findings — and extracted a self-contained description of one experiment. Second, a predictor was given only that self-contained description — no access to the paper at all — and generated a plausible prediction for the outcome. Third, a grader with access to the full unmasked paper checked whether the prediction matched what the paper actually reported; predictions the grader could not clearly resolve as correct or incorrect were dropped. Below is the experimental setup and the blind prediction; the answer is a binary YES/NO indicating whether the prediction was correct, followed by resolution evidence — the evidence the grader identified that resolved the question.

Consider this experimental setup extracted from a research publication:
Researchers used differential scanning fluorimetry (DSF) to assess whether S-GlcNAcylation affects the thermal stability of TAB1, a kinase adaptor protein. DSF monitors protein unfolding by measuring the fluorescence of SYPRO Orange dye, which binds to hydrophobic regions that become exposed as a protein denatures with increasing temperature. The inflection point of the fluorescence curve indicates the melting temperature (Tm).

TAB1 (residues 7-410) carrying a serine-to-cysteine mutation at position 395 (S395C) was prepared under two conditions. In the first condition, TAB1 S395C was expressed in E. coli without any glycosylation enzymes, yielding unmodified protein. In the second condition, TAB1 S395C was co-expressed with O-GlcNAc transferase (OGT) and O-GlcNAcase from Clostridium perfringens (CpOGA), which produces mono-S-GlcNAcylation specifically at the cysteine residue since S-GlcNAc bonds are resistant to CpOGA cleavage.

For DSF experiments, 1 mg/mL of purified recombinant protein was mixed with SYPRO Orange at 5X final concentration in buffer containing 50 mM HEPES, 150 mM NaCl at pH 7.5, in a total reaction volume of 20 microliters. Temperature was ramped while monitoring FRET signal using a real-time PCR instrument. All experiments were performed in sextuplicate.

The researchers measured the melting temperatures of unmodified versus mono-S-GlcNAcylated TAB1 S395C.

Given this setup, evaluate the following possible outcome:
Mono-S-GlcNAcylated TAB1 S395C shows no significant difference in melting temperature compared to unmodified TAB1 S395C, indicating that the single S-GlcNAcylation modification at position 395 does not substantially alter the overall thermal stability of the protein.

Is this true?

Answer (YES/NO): YES